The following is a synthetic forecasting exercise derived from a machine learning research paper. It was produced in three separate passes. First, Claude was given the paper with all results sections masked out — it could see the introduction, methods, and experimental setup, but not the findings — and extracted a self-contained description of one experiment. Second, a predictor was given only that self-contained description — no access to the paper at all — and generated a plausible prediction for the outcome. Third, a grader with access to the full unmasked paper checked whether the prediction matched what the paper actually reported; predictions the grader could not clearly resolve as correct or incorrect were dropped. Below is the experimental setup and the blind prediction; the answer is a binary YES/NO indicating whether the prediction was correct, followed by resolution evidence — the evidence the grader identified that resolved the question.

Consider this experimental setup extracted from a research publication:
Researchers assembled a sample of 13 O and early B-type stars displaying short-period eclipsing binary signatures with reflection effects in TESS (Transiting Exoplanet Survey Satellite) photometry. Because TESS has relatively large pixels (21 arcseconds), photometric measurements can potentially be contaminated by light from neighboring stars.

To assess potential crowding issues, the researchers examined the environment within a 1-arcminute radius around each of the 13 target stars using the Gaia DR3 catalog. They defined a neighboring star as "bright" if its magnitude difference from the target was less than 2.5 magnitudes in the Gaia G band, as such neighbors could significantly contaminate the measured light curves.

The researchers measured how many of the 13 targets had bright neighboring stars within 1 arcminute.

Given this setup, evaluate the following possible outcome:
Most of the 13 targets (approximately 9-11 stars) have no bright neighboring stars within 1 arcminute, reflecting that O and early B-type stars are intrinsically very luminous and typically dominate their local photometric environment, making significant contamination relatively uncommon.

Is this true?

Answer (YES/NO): YES